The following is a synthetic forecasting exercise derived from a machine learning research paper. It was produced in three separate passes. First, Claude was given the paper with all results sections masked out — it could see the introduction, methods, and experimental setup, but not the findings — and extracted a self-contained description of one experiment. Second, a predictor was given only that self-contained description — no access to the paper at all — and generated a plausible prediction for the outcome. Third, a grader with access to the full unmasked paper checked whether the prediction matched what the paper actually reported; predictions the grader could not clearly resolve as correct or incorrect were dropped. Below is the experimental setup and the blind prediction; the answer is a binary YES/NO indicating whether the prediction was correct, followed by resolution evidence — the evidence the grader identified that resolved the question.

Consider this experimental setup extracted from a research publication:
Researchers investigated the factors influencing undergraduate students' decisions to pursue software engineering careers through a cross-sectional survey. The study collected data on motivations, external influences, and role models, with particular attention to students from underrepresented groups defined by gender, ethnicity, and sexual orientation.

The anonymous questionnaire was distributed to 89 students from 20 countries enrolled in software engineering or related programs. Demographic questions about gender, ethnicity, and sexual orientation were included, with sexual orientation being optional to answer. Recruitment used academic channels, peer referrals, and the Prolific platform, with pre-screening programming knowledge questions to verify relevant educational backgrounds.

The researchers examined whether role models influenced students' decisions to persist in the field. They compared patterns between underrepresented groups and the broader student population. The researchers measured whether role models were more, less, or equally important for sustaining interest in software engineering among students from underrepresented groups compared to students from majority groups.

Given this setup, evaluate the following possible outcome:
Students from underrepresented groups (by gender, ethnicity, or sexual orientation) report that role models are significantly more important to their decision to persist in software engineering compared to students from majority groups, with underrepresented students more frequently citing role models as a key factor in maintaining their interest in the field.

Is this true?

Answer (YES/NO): NO